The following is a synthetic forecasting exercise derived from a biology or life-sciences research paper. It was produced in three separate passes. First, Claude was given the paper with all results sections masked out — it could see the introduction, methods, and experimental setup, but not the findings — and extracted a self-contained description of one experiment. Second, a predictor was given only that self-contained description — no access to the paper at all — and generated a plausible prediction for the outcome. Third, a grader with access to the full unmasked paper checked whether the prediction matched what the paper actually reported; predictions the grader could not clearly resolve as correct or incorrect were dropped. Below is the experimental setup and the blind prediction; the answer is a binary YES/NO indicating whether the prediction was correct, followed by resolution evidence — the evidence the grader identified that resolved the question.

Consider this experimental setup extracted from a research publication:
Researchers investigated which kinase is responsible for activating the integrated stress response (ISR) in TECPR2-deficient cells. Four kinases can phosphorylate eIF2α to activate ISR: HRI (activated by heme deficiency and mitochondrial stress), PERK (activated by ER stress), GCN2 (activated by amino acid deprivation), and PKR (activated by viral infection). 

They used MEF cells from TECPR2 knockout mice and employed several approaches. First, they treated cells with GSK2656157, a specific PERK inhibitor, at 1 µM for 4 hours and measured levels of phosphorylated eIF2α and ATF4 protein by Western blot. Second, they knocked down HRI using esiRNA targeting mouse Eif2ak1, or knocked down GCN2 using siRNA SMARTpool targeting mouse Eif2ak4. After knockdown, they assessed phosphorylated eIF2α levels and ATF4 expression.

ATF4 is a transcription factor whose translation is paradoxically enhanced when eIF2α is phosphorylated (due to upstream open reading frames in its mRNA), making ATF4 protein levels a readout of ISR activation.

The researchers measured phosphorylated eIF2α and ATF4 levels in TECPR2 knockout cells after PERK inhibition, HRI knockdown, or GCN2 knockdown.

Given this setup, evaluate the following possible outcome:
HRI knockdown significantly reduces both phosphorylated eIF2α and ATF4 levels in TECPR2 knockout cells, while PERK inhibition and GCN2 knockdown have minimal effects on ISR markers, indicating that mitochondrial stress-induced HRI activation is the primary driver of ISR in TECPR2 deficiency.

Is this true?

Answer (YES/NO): NO